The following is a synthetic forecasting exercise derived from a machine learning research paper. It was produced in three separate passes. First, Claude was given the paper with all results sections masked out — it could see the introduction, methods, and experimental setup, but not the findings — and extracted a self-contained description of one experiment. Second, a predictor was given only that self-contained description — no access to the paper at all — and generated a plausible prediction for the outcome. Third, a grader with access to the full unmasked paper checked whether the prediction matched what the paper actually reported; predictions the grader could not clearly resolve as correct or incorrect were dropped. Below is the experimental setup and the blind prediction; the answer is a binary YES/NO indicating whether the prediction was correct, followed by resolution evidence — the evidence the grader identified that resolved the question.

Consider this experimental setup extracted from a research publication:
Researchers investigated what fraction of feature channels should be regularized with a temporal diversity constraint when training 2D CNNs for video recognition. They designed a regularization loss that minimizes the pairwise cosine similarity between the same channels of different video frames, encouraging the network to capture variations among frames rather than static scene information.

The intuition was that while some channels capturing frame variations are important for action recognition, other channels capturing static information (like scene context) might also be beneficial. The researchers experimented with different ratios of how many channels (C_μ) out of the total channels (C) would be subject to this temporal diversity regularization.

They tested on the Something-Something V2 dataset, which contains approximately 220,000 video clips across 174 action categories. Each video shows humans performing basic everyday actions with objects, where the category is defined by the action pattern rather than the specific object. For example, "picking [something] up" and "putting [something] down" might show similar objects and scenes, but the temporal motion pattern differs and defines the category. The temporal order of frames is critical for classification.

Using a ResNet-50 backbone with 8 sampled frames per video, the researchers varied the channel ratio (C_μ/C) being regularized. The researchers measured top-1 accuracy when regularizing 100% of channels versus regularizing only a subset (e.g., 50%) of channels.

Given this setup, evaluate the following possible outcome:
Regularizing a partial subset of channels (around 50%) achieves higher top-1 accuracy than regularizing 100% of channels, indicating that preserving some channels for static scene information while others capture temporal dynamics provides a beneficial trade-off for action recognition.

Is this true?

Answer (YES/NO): YES